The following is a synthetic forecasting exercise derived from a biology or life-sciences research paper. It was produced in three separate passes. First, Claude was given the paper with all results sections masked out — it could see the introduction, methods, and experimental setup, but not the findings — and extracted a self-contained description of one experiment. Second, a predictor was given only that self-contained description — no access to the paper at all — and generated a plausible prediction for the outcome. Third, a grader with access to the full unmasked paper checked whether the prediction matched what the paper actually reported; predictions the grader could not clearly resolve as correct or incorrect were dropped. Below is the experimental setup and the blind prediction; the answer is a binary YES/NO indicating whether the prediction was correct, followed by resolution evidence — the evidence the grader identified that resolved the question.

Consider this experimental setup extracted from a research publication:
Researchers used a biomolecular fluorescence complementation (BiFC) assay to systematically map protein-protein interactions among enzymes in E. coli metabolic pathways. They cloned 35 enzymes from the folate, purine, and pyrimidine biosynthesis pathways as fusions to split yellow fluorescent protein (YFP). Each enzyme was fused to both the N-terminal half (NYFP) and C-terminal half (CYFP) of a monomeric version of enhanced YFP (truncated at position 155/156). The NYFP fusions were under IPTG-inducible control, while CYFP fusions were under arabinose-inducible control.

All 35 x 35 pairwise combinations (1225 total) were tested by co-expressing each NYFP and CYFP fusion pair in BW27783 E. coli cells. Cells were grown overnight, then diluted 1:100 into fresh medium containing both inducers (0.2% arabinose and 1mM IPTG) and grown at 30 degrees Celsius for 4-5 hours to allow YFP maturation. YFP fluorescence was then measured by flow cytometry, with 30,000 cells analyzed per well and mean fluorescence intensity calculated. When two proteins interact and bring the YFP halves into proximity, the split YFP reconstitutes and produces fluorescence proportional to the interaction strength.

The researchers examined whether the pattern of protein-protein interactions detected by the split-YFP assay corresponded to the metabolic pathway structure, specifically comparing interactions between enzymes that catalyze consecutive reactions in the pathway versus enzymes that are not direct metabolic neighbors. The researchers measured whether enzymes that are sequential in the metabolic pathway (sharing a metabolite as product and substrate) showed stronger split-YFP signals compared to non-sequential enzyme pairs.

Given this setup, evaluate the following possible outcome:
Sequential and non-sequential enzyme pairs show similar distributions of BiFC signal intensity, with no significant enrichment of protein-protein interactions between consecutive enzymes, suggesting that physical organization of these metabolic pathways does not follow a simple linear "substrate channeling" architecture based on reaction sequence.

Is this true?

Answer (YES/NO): NO